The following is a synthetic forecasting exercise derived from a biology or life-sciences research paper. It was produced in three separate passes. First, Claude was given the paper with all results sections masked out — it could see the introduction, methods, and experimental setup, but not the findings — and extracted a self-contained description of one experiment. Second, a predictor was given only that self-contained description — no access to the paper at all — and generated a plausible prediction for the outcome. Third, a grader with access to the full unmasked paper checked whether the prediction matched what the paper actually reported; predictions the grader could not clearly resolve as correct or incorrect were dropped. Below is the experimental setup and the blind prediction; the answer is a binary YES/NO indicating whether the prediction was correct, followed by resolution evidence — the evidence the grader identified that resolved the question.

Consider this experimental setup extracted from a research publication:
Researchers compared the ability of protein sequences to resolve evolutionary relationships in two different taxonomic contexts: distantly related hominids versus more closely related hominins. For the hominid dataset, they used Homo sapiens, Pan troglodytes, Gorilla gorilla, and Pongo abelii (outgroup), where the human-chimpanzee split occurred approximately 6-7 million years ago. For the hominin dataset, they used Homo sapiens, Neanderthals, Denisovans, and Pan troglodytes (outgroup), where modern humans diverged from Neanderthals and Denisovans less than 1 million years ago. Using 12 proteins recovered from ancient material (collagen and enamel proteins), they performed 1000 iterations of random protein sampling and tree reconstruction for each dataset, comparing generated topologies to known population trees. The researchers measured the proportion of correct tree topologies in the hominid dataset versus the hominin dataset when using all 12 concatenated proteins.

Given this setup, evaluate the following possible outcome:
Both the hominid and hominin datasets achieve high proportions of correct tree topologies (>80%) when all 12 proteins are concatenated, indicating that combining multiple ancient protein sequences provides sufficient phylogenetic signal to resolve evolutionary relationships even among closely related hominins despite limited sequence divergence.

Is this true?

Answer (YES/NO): NO